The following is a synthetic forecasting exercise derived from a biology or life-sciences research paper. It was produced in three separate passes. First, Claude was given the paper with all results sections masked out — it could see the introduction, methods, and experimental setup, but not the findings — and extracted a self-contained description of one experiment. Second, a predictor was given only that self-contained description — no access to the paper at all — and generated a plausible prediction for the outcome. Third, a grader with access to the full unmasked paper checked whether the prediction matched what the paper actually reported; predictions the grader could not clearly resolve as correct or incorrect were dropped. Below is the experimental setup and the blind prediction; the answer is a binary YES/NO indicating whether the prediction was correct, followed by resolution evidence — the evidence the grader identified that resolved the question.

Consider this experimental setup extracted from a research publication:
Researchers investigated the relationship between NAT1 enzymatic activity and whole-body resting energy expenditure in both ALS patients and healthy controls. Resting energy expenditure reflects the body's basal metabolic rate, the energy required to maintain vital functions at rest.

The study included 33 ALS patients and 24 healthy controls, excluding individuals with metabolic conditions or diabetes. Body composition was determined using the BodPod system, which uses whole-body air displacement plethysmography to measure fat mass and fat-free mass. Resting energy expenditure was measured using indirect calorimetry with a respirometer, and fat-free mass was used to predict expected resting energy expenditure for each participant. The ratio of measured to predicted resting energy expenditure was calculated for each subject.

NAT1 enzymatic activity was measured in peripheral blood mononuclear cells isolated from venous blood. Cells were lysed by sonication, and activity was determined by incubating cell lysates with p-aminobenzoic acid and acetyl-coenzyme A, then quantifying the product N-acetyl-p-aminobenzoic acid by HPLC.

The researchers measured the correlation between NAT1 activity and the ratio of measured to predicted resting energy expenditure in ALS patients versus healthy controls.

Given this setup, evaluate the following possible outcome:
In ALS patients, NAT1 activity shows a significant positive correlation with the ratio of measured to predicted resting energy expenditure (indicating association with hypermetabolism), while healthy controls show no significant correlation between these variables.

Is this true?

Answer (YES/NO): YES